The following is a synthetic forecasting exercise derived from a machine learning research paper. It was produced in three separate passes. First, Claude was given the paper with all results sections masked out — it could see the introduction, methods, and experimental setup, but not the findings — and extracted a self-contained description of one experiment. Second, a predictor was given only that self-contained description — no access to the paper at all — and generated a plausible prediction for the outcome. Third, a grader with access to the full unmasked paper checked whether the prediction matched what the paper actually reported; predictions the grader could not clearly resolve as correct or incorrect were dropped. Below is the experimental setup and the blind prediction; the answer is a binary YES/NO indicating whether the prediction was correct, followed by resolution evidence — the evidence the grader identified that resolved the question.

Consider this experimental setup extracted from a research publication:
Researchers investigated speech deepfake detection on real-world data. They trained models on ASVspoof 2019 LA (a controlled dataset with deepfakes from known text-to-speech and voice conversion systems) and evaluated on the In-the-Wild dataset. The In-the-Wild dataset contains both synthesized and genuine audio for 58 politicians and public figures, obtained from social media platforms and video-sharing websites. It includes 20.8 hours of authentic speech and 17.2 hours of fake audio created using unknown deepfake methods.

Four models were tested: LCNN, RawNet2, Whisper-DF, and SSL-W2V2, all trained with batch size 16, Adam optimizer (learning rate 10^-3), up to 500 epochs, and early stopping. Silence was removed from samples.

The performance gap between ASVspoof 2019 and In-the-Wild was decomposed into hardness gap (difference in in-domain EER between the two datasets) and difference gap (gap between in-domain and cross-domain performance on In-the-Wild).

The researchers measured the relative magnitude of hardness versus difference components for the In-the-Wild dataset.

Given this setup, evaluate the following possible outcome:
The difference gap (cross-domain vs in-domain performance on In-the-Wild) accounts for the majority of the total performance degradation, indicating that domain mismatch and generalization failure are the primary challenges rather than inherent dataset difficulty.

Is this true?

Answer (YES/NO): YES